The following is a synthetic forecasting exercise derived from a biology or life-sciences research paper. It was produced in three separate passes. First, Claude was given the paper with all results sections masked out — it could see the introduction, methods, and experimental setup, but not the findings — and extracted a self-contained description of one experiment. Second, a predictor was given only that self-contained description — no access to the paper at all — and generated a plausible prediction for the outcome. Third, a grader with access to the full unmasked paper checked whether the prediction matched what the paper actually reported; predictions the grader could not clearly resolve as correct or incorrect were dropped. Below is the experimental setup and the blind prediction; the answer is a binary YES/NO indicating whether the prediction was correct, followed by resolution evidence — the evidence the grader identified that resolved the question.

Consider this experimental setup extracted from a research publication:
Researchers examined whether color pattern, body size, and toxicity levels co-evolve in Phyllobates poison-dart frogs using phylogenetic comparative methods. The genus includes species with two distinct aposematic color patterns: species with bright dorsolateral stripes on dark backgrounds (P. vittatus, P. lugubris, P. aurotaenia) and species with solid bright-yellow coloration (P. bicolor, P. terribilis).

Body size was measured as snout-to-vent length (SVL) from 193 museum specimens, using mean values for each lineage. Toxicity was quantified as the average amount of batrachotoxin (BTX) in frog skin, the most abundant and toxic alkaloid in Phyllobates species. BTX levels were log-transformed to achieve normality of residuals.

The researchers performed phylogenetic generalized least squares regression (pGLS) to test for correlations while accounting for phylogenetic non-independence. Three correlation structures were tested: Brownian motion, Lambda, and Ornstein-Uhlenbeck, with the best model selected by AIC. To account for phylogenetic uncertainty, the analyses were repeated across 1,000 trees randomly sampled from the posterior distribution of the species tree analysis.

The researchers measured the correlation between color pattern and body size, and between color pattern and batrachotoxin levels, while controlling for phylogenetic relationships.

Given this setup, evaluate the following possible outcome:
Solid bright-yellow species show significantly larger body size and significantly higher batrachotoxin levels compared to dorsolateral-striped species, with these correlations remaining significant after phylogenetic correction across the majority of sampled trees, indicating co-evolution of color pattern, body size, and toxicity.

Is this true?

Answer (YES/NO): NO